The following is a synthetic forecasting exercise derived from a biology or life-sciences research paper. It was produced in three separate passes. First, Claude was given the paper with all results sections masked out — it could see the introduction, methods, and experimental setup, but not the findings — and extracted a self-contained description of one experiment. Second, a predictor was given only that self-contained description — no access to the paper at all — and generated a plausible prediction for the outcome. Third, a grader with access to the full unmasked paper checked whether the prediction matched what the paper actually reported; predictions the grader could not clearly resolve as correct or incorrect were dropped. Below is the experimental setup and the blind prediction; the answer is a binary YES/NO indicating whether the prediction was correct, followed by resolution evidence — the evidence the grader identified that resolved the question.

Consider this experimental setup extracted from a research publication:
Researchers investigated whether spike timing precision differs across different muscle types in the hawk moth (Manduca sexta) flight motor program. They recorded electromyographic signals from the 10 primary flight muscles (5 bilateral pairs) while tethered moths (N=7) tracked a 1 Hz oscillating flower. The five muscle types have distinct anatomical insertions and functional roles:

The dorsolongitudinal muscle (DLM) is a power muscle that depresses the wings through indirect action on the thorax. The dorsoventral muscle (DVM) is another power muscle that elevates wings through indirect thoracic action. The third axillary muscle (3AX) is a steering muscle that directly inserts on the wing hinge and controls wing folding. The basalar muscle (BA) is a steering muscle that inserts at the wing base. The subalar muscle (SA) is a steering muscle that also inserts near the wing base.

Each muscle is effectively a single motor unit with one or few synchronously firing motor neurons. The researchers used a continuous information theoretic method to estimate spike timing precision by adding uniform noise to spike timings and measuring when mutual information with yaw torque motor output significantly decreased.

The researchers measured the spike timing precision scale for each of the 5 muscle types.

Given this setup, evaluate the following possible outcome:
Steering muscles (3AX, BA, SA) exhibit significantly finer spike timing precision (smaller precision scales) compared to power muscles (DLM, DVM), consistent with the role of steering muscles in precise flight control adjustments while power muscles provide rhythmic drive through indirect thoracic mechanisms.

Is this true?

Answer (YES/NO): NO